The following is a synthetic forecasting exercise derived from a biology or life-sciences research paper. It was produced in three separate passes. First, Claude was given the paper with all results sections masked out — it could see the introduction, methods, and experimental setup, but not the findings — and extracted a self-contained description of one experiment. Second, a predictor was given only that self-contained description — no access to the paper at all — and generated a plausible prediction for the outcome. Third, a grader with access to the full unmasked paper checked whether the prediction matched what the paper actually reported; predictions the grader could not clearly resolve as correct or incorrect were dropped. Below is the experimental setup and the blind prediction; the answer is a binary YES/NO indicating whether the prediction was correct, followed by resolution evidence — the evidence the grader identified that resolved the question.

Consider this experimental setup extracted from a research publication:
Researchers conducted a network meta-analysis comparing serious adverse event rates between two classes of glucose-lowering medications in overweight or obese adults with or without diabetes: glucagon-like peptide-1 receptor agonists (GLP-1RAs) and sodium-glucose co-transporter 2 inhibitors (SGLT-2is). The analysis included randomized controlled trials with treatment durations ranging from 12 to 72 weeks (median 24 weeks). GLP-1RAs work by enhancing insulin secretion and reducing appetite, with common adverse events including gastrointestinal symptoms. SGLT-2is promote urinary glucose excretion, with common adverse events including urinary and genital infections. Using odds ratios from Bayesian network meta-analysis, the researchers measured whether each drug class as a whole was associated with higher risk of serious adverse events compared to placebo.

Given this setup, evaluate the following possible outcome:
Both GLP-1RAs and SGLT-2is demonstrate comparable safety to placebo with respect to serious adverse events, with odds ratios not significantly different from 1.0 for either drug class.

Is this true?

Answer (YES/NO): NO